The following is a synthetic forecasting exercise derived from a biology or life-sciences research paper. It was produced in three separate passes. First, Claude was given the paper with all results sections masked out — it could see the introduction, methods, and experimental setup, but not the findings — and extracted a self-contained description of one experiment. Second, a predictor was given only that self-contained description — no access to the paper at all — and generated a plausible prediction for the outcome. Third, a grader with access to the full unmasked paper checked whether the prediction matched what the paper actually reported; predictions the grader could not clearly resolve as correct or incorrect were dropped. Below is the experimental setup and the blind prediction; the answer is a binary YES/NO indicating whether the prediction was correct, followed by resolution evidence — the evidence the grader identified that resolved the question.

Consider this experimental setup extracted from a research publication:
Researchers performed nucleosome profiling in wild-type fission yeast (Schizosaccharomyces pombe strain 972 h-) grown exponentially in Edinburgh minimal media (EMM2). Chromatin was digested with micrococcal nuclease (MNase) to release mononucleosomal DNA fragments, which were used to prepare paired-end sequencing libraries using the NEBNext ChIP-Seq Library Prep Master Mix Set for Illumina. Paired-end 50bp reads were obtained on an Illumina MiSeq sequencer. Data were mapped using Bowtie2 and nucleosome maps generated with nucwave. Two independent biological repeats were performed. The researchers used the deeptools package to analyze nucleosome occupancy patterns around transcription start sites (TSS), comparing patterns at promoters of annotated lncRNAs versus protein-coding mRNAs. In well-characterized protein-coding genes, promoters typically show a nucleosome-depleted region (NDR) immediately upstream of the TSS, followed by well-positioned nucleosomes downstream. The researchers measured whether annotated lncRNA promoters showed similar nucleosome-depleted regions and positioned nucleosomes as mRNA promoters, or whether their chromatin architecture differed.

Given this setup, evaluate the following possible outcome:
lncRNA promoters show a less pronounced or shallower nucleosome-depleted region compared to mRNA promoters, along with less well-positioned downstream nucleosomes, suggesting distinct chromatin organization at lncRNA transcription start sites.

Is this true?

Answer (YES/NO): NO